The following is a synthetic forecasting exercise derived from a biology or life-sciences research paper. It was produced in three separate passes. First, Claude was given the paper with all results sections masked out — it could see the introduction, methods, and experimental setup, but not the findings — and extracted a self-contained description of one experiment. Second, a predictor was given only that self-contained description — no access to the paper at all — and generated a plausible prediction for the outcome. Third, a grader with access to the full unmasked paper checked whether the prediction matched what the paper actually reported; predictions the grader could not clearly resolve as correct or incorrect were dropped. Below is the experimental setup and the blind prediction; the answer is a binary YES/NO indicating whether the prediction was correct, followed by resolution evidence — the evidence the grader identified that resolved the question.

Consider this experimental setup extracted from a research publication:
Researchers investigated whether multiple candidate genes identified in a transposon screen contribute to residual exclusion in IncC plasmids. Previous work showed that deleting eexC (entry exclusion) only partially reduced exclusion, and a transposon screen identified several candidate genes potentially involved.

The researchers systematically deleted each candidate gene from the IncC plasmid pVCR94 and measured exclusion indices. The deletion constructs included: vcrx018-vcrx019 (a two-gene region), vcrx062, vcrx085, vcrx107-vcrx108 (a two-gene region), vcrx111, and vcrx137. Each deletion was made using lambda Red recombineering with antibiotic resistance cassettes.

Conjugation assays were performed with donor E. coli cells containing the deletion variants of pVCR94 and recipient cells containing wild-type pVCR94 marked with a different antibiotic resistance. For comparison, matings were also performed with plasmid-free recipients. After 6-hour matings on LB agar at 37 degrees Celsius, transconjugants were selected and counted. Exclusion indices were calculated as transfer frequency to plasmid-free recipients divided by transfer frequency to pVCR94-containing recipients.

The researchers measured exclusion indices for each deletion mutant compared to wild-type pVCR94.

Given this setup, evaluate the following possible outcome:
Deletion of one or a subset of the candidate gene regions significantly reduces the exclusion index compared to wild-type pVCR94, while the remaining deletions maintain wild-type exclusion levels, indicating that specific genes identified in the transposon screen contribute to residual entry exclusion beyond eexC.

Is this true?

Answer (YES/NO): NO